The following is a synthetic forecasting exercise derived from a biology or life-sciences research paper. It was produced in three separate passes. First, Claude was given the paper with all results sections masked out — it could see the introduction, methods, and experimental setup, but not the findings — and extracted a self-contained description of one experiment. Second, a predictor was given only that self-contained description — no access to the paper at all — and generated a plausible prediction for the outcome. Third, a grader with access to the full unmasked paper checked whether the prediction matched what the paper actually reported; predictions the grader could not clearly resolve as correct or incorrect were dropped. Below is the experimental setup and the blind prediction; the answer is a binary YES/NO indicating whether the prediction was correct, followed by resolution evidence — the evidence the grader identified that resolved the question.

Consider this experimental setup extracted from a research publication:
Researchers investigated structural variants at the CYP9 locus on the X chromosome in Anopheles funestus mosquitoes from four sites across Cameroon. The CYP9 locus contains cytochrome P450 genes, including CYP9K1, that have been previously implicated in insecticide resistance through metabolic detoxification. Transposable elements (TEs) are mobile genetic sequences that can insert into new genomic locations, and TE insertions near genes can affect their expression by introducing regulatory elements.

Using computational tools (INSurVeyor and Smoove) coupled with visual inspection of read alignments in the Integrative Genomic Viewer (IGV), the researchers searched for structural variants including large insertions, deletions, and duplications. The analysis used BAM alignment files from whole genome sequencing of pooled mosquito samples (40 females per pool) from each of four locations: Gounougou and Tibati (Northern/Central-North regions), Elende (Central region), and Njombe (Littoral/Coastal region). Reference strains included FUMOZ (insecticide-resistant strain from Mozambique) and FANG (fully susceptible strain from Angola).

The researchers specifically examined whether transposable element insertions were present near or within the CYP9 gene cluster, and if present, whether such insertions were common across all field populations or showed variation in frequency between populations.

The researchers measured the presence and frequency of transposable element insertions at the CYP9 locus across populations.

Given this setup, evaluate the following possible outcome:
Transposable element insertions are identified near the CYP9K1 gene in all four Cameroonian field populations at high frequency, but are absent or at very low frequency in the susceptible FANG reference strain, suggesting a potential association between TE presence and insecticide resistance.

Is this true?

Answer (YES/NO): NO